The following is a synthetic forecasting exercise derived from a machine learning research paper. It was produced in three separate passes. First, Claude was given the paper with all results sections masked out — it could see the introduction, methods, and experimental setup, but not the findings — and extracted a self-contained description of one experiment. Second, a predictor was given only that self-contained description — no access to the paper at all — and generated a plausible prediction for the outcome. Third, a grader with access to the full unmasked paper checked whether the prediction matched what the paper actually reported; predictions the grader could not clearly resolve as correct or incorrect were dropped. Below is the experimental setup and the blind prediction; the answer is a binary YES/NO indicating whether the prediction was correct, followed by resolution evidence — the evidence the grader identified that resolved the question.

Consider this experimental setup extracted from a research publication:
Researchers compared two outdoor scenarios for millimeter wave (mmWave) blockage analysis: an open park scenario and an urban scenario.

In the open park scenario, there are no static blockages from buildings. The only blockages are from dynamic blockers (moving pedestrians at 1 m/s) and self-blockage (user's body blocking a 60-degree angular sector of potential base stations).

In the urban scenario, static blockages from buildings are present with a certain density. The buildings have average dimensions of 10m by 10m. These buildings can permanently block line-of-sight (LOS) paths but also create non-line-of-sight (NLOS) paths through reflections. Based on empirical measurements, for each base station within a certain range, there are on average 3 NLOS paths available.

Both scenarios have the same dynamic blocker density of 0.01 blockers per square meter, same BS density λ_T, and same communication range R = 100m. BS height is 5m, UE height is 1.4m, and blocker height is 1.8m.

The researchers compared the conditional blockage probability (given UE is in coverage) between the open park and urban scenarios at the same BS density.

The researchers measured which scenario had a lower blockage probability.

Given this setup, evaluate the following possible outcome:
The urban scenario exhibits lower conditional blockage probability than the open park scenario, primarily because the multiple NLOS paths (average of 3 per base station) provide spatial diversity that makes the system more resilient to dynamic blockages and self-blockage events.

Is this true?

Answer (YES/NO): NO